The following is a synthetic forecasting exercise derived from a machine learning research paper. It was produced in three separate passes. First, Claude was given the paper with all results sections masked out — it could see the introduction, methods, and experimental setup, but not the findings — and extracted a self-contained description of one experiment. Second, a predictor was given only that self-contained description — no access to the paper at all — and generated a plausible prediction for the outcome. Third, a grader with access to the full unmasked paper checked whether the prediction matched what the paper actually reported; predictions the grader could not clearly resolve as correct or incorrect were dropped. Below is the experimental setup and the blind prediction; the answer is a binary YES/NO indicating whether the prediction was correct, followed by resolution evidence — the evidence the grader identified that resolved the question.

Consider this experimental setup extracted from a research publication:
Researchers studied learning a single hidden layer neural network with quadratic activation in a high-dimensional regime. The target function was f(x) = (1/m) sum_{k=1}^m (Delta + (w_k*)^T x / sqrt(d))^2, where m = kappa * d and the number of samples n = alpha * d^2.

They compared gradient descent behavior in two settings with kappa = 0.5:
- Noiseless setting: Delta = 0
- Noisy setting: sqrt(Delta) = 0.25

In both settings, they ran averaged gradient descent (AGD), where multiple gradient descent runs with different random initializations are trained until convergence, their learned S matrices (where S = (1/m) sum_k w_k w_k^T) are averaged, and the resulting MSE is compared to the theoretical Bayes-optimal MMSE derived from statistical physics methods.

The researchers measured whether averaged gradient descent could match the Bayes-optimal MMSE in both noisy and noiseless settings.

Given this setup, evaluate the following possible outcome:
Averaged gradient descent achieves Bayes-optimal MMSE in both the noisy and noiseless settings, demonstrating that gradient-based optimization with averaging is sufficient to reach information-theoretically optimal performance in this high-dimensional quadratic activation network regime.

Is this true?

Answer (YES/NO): NO